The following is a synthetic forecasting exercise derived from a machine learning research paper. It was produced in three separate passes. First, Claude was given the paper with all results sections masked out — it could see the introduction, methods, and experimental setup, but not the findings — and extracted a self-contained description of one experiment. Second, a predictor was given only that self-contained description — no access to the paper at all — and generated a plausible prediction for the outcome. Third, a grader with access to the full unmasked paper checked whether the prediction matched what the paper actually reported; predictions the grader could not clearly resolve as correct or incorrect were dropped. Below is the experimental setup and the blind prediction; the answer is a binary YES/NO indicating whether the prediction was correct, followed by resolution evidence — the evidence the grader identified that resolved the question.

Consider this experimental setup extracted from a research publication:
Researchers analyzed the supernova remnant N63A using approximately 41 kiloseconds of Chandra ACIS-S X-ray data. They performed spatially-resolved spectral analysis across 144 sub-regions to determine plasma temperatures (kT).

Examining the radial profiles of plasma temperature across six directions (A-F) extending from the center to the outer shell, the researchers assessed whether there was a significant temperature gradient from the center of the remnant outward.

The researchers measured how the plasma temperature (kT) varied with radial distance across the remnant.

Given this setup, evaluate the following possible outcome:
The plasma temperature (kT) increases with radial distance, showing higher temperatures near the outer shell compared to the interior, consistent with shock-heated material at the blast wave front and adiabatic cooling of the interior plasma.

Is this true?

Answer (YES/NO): NO